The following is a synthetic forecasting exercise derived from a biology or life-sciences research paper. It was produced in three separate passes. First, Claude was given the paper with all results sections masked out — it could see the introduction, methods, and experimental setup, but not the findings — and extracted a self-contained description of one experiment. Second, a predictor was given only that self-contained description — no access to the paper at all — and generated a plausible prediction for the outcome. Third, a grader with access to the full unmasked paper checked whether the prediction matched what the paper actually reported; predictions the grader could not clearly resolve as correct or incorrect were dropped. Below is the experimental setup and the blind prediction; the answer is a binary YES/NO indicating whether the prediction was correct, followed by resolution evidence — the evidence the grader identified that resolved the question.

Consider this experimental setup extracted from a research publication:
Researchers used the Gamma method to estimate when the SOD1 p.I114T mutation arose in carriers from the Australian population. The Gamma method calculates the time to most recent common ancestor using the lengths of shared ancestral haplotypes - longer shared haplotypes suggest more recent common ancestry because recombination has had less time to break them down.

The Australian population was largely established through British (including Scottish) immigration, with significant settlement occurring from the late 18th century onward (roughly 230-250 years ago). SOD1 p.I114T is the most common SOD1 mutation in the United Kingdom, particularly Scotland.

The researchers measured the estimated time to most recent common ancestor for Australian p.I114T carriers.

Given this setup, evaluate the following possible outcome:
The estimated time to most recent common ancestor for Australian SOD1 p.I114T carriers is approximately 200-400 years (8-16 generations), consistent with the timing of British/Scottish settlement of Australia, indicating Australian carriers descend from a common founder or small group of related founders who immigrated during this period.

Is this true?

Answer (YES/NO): NO